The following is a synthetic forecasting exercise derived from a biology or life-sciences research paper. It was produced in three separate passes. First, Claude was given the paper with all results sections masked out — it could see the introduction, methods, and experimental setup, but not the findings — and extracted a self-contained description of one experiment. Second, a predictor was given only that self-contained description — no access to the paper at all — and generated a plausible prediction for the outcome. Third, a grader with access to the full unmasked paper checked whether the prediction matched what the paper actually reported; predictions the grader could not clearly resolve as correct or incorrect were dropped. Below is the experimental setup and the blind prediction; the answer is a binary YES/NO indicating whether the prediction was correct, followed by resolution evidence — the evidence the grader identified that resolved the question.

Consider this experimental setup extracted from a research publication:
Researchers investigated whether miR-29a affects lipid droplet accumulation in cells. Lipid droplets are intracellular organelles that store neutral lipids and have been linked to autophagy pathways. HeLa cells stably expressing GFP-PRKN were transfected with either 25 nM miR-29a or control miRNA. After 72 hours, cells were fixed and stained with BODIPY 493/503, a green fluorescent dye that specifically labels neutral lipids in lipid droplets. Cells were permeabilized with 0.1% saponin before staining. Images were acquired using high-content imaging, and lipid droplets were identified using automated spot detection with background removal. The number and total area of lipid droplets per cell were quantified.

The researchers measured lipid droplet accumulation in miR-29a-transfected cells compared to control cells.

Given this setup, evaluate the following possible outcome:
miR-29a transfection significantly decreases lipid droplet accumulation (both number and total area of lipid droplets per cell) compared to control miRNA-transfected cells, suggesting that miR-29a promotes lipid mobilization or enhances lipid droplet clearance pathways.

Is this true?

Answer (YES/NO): NO